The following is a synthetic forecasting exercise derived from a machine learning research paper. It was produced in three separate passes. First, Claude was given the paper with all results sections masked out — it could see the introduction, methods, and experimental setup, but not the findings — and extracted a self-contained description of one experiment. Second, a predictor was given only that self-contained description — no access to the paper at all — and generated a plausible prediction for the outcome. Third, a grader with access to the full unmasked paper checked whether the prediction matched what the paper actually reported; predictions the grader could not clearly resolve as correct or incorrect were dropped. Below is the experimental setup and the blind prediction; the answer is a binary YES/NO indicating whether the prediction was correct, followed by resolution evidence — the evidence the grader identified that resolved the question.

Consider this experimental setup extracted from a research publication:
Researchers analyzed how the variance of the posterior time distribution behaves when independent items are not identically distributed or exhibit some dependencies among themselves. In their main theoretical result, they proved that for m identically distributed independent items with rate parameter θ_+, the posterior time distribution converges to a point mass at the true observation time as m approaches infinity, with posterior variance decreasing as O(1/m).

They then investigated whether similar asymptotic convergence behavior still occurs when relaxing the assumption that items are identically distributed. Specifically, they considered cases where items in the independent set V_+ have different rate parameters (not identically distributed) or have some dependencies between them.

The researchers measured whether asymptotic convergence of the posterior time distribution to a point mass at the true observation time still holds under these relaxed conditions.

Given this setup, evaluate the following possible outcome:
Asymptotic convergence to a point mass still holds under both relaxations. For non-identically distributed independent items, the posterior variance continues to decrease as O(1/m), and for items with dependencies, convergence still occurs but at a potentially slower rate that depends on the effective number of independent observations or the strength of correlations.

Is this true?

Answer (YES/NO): YES